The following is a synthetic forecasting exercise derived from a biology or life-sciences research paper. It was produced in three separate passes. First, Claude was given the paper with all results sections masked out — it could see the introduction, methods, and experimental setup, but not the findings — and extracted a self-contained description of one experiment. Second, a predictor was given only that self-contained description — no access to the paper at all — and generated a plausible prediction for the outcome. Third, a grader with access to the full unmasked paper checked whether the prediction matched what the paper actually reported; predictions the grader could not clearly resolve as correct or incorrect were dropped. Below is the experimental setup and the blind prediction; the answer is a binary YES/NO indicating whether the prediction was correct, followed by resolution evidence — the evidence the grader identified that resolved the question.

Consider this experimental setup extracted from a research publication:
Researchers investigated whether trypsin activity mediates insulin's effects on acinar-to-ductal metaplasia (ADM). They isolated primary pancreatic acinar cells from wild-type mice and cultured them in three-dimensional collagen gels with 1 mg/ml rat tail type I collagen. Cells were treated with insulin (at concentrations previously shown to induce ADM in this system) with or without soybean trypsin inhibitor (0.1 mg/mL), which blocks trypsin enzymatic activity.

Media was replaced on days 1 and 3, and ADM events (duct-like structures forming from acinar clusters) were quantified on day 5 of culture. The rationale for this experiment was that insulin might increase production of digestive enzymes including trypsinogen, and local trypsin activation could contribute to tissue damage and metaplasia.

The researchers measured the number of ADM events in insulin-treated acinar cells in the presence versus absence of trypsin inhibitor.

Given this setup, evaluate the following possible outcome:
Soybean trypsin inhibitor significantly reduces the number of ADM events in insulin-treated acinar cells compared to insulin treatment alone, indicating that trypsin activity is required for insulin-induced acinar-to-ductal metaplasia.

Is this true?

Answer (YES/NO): YES